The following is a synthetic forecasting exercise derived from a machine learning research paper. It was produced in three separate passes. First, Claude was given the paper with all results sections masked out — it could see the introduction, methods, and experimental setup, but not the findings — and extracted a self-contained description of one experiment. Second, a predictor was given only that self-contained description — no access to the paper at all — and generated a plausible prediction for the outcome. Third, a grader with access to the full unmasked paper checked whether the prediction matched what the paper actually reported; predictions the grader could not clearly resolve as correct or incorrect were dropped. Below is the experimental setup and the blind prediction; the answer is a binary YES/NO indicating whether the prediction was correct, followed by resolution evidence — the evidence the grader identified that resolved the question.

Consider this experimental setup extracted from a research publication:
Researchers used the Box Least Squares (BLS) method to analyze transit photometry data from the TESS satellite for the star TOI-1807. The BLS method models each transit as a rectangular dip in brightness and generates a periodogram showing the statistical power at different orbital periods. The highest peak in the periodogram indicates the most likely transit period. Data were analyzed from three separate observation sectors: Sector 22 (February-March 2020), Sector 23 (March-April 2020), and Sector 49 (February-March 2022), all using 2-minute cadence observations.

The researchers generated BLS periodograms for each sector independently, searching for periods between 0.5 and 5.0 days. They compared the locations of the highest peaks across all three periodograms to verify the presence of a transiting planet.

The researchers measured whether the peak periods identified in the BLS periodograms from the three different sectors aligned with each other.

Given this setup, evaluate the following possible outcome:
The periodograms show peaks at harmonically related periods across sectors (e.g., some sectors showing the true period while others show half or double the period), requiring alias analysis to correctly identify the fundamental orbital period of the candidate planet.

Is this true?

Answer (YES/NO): NO